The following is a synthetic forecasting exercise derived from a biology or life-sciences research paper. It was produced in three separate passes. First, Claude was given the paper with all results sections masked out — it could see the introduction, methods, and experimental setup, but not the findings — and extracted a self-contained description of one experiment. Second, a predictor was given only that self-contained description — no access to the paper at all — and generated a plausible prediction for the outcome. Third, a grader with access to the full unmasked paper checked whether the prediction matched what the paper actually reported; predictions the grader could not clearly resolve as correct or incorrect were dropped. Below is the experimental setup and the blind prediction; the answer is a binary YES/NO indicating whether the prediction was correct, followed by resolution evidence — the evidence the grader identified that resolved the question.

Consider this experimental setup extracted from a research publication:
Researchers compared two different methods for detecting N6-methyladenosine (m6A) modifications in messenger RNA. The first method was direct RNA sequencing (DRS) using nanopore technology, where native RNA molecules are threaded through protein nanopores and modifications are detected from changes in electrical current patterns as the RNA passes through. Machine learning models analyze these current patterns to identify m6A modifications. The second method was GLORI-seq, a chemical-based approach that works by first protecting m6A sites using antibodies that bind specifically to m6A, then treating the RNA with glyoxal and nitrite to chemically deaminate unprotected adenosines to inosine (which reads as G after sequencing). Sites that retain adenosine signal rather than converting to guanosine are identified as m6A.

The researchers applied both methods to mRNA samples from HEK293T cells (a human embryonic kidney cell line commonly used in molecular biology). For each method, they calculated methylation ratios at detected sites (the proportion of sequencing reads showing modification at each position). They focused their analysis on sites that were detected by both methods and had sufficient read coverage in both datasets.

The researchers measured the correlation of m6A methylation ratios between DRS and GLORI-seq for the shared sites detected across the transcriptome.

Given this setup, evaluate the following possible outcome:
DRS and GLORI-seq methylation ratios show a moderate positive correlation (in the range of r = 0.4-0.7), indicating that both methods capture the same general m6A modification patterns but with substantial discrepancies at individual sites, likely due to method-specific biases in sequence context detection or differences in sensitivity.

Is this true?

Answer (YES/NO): NO